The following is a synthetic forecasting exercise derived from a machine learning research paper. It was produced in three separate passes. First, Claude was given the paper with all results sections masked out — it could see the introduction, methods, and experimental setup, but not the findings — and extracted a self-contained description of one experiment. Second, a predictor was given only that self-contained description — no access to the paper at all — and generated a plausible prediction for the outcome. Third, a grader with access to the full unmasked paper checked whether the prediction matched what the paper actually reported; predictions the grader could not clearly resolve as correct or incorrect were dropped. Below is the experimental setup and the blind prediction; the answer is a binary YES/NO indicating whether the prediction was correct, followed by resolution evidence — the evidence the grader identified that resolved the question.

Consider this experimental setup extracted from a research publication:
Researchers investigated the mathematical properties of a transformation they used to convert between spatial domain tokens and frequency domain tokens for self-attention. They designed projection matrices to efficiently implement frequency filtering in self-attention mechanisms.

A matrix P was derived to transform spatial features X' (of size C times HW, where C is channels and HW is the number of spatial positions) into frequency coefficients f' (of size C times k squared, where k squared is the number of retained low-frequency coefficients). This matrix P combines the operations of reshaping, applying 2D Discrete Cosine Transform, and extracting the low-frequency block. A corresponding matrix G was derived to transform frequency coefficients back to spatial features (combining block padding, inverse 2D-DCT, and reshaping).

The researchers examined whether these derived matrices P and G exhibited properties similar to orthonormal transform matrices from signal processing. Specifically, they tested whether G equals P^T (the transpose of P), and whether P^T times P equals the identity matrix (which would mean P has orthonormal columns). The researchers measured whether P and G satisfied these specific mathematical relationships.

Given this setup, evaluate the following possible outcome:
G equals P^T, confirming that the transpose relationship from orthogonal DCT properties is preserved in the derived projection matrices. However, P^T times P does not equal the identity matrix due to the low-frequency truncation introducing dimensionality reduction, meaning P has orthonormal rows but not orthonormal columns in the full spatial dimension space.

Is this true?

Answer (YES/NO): NO